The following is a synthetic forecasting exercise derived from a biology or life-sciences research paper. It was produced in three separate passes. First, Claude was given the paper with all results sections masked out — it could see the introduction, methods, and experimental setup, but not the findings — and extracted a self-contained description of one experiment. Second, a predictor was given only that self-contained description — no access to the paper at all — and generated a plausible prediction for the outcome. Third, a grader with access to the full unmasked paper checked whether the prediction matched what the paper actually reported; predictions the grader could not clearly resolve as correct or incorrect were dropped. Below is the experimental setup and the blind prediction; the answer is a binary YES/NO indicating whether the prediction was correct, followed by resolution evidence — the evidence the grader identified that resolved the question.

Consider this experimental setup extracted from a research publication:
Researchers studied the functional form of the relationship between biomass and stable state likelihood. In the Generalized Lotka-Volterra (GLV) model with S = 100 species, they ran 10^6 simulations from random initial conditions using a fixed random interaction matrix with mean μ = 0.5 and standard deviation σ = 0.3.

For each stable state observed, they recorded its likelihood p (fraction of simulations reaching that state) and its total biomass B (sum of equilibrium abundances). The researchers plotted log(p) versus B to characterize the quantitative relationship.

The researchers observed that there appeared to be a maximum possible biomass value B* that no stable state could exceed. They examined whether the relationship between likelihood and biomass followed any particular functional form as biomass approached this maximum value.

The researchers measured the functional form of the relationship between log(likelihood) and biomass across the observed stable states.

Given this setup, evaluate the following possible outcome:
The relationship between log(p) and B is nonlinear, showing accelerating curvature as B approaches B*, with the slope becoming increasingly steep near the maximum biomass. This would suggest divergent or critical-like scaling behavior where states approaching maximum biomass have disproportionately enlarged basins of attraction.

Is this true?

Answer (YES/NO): YES